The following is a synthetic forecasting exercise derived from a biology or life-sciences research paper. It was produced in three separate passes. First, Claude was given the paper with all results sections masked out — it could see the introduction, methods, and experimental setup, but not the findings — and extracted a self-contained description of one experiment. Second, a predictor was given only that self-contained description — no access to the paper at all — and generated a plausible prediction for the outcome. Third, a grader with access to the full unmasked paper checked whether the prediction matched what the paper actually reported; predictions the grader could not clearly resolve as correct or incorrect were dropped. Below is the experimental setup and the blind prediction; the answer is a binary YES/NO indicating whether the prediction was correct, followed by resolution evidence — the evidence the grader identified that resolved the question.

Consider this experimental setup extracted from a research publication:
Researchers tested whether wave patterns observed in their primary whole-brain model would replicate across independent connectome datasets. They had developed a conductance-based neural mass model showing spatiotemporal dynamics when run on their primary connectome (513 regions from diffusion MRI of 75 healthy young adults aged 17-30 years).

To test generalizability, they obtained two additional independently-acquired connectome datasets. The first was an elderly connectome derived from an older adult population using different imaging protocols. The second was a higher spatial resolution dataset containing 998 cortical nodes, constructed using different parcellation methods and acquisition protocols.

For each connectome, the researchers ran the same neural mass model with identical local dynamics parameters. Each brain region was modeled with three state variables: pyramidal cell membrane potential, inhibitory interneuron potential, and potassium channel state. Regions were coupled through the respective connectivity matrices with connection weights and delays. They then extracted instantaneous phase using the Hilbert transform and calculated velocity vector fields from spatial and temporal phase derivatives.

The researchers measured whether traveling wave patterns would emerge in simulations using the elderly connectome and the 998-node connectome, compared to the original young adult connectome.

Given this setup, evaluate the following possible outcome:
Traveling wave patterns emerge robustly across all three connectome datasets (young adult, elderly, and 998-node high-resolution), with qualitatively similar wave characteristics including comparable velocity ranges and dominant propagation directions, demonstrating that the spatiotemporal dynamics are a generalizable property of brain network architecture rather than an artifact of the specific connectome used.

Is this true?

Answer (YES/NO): NO